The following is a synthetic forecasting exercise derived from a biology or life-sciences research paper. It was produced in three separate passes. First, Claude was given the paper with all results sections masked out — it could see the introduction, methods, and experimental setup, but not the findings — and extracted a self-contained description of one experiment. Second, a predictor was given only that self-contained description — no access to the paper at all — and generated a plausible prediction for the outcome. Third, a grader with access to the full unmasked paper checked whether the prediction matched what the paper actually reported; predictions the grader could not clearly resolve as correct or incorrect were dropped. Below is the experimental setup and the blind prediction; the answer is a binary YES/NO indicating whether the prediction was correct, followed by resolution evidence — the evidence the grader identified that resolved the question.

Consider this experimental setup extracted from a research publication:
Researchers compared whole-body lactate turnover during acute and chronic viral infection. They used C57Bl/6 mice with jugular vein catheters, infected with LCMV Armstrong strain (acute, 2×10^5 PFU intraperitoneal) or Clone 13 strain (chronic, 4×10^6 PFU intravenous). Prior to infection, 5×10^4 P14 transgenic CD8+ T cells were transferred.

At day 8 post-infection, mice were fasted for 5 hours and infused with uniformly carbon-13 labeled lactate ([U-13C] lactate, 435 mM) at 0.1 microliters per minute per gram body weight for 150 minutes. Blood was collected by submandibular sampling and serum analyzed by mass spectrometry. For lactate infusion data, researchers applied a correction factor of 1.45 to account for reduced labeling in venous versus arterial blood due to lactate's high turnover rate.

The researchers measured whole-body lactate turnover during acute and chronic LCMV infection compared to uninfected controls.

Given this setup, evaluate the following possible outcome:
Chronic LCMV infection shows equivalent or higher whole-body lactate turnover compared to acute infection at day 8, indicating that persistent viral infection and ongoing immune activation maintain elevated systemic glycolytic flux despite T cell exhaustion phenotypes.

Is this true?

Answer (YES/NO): NO